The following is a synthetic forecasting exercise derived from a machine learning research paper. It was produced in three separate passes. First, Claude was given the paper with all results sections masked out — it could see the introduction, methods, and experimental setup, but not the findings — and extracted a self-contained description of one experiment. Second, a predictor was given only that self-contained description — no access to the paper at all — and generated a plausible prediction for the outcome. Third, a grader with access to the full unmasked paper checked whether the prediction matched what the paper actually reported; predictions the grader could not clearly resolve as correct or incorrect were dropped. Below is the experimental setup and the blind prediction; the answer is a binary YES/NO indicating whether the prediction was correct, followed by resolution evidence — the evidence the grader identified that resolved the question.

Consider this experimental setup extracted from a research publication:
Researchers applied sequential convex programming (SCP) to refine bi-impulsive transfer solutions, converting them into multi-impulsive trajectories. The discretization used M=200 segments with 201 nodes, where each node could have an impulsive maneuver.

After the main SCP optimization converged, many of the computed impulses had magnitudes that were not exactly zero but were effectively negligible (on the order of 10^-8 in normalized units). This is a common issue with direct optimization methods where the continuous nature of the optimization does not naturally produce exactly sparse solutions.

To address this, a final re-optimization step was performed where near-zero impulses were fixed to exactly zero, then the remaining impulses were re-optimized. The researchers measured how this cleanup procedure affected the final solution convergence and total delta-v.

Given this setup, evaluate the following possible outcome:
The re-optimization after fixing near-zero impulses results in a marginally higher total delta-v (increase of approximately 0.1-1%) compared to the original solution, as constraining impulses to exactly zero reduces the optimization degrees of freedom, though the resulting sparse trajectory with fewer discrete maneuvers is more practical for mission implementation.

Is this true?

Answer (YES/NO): NO